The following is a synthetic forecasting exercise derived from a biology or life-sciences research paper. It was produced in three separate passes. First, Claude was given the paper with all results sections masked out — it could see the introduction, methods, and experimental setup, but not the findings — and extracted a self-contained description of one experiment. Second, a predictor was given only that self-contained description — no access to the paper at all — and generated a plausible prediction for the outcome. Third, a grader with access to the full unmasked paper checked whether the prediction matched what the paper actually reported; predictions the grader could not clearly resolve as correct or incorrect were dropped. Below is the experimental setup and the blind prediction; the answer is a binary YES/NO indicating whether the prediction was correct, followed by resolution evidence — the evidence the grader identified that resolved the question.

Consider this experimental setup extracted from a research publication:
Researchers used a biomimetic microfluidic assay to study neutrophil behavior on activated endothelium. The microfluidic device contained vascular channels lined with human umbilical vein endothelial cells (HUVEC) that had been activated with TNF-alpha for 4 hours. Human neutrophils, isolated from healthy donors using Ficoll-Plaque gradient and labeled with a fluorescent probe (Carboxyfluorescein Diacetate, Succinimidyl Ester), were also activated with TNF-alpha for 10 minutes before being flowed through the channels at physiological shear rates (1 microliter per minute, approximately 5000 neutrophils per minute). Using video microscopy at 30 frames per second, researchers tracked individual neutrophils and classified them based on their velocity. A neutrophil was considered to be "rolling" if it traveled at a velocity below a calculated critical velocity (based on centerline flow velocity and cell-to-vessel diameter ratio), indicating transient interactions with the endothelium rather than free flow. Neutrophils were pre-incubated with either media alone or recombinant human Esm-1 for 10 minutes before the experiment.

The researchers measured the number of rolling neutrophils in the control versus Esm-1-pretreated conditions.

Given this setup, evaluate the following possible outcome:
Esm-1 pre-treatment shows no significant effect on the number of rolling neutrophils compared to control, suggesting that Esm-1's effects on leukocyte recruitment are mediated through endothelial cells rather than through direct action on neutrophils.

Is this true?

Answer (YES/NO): NO